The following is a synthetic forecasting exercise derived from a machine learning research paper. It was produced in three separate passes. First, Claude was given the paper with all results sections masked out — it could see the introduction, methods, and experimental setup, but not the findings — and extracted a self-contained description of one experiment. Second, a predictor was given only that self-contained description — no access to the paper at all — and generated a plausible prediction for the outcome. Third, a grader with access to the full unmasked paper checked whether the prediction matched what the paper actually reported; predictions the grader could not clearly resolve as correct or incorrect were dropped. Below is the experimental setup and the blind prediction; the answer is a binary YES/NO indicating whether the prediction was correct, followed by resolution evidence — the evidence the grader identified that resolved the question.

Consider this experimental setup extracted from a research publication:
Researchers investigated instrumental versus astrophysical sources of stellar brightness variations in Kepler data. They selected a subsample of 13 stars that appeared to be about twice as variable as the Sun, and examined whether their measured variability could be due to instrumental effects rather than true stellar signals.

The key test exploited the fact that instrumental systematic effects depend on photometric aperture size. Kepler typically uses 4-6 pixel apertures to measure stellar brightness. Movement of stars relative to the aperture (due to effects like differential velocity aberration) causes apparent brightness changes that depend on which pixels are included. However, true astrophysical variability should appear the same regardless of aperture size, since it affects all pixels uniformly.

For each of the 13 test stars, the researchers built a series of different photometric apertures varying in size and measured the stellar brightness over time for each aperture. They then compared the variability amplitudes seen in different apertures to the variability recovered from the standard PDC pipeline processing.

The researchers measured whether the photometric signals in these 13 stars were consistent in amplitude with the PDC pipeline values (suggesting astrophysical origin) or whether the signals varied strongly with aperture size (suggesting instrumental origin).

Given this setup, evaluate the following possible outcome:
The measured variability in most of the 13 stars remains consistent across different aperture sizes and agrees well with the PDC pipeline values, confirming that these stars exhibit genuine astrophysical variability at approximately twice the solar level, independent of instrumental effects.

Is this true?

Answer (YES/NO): YES